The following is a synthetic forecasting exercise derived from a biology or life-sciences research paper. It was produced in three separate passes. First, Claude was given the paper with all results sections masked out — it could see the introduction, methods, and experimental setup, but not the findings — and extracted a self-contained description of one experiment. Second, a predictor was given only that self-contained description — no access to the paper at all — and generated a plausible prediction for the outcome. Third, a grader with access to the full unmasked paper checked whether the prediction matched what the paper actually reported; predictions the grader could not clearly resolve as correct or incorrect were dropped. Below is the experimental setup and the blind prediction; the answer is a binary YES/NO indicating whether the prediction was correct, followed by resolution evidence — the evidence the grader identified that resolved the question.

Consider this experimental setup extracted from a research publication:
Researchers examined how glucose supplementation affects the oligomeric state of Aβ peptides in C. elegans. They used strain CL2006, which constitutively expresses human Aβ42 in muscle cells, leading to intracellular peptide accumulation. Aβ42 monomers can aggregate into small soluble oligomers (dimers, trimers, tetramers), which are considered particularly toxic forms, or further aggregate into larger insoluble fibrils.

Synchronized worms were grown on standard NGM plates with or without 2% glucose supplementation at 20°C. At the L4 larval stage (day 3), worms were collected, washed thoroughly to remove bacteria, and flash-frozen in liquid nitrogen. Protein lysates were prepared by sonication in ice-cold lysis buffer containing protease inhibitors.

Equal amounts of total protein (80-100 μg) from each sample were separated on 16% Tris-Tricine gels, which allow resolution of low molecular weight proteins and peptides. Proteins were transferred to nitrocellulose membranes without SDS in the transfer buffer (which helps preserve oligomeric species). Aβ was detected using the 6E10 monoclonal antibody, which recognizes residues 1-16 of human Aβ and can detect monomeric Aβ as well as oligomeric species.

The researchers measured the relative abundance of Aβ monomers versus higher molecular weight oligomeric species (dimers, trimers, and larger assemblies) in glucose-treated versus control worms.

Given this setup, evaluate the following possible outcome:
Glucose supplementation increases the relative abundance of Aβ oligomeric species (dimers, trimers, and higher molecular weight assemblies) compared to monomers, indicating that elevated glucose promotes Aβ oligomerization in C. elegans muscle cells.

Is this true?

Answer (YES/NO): YES